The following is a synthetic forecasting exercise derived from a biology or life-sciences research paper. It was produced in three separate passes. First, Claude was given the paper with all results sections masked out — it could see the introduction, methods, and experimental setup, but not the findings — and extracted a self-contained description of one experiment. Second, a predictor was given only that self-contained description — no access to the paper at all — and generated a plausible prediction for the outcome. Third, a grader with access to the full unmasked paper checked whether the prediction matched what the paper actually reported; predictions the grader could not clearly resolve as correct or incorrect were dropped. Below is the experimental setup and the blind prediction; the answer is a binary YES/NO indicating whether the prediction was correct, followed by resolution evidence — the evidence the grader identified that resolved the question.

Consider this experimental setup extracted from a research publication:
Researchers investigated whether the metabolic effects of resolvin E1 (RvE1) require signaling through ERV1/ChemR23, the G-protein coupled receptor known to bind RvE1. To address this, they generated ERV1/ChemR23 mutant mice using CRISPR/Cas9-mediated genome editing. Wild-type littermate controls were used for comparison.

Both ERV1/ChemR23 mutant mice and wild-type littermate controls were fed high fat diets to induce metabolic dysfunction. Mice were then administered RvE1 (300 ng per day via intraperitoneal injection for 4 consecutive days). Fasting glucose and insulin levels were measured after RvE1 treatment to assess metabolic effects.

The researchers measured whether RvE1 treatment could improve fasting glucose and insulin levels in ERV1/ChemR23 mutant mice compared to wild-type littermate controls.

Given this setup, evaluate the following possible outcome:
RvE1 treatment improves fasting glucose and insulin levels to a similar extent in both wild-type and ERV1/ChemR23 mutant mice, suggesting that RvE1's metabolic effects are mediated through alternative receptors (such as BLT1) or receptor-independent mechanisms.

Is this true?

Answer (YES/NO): NO